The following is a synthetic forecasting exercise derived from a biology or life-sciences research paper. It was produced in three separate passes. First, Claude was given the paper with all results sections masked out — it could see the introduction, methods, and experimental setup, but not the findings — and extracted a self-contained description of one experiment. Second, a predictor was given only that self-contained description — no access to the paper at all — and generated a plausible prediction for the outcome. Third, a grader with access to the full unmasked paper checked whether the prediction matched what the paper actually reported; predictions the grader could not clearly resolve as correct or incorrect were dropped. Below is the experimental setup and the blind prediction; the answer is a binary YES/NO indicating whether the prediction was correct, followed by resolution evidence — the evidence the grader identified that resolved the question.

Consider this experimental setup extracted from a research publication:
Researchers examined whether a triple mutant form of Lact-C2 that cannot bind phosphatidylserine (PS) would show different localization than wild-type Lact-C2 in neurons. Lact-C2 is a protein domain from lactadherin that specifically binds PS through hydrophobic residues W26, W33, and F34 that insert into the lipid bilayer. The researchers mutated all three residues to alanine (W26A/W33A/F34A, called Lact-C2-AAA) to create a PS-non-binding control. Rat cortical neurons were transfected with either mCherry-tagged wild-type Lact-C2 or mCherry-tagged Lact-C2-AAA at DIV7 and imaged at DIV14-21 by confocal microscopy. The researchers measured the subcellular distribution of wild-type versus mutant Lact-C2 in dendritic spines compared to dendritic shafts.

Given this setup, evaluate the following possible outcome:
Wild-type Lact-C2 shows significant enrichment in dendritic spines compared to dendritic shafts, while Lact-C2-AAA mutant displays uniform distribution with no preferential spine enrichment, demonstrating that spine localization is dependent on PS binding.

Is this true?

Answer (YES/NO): YES